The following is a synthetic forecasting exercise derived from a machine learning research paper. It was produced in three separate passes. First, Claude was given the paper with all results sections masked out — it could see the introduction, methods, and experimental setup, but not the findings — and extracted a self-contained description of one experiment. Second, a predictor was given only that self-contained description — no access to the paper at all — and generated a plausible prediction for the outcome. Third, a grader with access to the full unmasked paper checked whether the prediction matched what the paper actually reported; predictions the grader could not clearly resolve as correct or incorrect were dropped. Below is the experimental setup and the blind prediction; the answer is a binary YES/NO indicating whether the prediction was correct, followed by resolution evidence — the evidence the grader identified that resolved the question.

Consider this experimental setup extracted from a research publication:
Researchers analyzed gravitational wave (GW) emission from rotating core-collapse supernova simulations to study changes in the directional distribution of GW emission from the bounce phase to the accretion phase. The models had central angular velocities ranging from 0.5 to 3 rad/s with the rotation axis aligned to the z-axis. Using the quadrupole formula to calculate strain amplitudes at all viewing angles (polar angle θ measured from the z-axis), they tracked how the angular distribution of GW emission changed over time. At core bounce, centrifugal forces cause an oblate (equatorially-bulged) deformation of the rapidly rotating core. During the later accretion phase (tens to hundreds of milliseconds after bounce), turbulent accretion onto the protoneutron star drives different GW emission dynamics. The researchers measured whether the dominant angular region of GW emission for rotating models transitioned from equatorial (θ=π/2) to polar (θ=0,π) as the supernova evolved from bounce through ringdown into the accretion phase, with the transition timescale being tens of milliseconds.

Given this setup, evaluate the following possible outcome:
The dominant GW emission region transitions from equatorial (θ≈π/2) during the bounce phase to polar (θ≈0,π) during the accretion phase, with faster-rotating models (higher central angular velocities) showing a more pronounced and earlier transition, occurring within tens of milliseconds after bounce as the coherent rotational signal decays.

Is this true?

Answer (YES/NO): NO